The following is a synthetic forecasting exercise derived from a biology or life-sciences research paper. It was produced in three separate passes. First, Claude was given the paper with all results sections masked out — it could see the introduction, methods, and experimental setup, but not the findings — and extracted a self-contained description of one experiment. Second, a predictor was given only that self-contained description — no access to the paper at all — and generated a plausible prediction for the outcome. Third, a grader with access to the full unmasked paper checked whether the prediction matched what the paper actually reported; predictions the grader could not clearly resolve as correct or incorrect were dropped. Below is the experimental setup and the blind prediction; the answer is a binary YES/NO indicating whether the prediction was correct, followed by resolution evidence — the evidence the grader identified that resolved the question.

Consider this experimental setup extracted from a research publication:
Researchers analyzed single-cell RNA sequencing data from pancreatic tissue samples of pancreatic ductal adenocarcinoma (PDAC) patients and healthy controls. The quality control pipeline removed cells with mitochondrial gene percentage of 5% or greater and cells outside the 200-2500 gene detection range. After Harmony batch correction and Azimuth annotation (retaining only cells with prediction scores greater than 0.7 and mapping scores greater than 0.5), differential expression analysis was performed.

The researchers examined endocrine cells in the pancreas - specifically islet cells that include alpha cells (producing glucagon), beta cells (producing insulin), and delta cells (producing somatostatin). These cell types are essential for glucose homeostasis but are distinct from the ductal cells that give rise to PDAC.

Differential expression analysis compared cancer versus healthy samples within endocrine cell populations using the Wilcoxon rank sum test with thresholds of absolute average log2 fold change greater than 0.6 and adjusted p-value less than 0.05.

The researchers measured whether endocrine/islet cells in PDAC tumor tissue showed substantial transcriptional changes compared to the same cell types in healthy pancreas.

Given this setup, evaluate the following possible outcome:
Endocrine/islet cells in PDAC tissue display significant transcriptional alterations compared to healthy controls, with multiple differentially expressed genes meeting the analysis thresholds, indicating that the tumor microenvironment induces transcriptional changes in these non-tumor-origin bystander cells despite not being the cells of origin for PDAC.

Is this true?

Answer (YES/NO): YES